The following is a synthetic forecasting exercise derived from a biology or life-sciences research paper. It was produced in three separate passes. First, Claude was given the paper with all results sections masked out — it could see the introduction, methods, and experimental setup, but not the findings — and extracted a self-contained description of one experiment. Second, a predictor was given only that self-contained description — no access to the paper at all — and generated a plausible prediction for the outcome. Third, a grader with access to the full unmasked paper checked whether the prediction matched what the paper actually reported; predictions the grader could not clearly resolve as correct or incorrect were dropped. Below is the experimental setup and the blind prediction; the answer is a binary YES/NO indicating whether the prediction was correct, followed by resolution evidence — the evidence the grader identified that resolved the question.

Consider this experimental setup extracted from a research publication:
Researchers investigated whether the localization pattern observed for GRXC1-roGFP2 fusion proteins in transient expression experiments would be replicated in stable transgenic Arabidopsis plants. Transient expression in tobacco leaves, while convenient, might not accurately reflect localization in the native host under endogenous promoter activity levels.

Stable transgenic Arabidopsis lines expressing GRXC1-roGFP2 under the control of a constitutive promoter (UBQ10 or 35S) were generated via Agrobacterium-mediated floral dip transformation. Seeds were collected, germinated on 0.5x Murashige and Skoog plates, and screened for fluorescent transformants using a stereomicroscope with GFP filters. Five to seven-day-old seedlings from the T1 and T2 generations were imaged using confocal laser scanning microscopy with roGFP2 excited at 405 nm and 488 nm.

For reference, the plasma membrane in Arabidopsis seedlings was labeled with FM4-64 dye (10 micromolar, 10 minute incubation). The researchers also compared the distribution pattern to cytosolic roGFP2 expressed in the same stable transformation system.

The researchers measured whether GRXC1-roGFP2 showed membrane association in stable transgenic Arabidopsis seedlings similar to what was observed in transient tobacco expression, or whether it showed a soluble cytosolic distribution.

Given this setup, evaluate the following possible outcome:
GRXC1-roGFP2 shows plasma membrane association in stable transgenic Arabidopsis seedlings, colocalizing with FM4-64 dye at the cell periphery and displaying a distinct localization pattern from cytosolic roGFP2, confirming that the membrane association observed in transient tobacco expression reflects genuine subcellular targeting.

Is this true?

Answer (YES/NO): YES